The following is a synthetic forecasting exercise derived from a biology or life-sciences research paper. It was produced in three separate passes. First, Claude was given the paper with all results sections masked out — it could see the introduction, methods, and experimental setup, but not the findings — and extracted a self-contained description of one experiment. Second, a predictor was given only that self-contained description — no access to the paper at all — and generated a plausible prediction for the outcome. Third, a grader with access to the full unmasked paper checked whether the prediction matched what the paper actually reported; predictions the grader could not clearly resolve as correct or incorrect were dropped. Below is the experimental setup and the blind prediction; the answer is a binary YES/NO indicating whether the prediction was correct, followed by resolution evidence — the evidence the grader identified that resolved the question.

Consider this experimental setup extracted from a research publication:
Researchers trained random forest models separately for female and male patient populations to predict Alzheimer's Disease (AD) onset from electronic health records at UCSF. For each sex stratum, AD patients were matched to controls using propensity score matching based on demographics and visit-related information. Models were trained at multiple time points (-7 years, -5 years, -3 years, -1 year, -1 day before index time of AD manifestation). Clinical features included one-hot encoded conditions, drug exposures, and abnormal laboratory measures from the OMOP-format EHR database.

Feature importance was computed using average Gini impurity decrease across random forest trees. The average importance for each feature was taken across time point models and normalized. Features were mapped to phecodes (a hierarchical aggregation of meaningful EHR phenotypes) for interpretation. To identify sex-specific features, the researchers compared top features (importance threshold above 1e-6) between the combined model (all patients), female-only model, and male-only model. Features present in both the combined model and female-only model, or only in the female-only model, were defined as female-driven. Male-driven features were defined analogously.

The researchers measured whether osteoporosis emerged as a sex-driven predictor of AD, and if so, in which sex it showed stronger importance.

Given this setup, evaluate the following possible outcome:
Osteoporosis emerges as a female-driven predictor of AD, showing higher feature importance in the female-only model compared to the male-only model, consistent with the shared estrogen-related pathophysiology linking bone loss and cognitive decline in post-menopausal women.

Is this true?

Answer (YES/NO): YES